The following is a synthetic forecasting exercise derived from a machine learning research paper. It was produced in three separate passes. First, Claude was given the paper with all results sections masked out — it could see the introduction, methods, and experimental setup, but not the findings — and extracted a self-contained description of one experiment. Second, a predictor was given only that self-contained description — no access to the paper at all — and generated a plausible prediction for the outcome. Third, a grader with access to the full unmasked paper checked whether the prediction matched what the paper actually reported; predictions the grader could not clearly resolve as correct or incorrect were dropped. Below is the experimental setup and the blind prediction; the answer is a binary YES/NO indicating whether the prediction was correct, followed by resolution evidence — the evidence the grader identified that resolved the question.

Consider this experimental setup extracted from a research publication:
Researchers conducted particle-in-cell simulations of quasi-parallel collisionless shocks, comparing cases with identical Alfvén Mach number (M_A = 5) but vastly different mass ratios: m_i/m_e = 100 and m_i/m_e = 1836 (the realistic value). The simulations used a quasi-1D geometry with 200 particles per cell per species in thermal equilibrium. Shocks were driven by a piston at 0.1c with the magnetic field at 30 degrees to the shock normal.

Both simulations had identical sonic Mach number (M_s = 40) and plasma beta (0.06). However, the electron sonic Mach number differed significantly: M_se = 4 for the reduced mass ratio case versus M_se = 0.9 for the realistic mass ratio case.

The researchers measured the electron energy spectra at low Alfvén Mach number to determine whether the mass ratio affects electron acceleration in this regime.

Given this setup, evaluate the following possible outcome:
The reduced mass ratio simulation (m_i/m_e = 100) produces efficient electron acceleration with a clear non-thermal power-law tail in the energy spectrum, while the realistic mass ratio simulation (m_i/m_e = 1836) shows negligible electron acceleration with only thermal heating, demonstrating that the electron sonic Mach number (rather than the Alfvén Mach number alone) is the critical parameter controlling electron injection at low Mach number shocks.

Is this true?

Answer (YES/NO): NO